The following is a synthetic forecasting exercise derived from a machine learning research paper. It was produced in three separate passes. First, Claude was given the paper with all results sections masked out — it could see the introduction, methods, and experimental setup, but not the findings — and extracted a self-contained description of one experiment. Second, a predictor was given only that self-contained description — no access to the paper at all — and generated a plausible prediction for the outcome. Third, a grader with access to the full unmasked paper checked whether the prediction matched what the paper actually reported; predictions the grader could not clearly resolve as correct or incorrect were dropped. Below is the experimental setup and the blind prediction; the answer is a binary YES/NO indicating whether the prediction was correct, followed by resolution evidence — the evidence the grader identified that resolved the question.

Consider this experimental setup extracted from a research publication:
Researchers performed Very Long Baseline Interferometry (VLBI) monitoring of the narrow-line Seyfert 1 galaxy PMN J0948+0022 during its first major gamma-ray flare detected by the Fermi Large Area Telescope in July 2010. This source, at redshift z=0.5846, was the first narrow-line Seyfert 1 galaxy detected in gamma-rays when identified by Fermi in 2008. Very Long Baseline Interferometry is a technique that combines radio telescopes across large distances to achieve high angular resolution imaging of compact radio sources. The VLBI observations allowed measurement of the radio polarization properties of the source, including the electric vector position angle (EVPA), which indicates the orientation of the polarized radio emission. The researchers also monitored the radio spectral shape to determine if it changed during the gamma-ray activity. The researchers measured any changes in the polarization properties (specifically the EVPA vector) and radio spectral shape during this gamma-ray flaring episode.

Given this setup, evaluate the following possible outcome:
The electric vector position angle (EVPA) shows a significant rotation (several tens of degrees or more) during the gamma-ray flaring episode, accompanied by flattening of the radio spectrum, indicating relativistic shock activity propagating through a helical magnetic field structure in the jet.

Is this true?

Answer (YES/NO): NO